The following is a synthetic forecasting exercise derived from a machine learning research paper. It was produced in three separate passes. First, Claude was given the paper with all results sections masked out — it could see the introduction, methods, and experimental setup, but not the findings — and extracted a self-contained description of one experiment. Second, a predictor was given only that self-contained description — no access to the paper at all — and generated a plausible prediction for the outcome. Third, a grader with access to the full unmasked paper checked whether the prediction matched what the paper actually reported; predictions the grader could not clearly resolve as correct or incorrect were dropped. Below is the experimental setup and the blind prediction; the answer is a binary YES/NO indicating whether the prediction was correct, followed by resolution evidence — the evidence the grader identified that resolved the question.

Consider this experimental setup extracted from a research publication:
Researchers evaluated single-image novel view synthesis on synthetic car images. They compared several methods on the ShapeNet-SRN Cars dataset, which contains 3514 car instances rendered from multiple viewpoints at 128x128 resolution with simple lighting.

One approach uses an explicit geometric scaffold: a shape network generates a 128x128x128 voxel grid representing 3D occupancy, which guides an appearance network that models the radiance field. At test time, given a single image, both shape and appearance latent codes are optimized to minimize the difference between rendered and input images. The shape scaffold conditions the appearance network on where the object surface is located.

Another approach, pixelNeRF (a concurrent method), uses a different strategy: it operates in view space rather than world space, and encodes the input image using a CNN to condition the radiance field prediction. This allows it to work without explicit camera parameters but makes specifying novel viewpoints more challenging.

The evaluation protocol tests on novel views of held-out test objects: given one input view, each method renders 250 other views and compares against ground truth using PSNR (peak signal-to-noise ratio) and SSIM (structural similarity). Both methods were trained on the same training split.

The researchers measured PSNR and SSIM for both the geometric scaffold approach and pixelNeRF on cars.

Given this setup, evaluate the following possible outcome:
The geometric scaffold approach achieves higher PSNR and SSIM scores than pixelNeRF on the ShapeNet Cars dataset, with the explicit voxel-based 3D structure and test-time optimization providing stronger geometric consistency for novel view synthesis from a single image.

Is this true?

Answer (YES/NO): NO